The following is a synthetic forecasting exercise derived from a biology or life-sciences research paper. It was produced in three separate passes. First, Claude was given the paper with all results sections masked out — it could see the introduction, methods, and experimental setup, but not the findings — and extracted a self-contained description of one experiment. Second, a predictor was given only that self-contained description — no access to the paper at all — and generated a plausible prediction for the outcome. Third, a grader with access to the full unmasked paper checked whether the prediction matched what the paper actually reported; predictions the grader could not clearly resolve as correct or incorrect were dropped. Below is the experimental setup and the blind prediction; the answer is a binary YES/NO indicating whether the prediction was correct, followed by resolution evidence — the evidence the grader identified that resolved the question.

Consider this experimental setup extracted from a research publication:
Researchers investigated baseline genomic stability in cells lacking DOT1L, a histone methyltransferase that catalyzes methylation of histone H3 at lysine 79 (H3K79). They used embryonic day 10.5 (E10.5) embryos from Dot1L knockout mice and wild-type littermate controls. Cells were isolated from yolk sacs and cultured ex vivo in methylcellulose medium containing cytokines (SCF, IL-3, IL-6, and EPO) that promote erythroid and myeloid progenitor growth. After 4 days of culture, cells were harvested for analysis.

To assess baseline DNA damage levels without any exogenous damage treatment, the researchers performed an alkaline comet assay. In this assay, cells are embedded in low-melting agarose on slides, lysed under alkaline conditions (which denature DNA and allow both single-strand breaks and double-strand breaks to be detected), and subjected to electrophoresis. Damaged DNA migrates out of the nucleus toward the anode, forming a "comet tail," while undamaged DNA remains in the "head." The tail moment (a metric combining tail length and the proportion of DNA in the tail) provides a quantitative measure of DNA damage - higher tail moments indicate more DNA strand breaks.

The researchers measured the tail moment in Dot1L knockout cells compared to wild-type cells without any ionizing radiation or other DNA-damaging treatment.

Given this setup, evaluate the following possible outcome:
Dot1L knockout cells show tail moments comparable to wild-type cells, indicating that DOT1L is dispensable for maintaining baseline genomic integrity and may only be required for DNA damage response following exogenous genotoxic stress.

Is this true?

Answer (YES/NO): NO